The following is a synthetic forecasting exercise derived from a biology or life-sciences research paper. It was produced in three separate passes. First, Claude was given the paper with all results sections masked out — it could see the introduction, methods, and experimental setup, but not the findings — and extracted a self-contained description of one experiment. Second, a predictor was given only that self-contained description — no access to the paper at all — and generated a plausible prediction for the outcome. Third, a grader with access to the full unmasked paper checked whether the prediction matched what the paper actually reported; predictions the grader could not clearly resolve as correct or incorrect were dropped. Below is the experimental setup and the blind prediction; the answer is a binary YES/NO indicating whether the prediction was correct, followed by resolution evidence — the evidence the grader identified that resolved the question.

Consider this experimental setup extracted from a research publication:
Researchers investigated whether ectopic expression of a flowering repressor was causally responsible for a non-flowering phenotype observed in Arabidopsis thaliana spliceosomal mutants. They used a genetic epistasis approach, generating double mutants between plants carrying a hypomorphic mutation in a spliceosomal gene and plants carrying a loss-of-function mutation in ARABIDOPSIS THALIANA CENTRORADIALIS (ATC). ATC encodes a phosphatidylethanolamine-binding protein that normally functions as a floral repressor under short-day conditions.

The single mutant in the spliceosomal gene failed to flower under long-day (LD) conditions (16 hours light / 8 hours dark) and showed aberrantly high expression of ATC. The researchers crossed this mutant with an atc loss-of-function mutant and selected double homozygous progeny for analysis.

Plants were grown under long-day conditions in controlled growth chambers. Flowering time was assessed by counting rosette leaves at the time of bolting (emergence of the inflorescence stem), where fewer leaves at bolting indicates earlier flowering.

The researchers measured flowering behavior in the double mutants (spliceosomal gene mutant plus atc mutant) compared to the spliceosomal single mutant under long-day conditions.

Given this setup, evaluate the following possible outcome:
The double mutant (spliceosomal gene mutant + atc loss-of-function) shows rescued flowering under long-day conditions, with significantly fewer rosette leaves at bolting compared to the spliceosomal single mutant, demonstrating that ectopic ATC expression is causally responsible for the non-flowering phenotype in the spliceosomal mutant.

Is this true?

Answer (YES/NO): YES